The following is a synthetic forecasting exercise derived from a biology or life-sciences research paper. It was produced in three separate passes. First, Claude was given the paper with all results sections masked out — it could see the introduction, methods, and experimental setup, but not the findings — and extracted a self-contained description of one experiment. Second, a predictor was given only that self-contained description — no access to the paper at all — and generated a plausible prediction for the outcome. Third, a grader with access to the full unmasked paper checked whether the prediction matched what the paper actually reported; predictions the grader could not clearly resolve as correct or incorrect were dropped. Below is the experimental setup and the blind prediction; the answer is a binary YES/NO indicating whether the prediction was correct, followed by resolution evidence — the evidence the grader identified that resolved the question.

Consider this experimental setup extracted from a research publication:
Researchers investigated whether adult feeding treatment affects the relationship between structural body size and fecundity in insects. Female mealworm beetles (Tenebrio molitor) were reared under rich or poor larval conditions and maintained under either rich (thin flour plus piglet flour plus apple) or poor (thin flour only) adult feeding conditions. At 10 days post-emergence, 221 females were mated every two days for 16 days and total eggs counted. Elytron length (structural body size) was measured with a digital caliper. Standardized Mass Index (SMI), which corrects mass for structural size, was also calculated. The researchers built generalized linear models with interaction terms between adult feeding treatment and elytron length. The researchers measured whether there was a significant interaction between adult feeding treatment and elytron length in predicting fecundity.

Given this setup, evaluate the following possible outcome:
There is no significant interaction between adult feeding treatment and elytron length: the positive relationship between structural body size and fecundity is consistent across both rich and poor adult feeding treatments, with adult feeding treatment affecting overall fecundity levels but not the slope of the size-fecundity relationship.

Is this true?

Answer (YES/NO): YES